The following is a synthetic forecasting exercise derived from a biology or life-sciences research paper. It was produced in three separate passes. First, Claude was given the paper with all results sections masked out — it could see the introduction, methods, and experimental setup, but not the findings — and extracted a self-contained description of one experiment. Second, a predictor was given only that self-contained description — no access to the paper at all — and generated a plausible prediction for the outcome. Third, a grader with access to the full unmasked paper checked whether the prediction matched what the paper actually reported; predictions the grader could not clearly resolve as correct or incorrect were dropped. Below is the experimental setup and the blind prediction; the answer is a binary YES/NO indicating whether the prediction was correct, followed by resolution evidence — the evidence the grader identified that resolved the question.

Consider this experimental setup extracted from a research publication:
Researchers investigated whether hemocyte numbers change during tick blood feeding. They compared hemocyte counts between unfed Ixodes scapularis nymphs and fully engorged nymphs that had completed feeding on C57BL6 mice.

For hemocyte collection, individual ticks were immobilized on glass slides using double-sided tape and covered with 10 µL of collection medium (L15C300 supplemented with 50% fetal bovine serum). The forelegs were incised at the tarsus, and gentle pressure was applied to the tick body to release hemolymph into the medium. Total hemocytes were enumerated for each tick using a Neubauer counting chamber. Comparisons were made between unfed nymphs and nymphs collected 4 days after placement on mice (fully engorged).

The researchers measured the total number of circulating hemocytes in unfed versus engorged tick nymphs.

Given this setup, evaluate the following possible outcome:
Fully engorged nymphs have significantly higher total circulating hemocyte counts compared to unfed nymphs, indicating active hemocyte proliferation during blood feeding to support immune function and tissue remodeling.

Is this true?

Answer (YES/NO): YES